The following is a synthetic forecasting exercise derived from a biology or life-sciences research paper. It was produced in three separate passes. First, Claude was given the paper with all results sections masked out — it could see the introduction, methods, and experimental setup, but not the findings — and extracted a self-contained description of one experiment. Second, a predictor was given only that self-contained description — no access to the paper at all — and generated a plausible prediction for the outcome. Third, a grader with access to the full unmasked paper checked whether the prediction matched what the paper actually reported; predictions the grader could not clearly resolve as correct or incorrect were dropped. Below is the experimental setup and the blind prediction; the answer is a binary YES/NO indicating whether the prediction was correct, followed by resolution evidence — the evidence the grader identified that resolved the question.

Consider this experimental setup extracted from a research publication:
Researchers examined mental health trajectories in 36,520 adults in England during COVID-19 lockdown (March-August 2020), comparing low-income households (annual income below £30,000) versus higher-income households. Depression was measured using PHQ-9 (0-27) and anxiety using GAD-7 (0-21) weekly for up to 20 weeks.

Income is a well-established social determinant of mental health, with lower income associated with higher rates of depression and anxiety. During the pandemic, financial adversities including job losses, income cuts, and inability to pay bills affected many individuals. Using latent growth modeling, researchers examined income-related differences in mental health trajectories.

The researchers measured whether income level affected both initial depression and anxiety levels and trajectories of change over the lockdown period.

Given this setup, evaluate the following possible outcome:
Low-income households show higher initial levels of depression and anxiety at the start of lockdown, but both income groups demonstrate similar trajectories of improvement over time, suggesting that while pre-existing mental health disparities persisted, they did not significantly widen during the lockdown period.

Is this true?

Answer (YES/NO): YES